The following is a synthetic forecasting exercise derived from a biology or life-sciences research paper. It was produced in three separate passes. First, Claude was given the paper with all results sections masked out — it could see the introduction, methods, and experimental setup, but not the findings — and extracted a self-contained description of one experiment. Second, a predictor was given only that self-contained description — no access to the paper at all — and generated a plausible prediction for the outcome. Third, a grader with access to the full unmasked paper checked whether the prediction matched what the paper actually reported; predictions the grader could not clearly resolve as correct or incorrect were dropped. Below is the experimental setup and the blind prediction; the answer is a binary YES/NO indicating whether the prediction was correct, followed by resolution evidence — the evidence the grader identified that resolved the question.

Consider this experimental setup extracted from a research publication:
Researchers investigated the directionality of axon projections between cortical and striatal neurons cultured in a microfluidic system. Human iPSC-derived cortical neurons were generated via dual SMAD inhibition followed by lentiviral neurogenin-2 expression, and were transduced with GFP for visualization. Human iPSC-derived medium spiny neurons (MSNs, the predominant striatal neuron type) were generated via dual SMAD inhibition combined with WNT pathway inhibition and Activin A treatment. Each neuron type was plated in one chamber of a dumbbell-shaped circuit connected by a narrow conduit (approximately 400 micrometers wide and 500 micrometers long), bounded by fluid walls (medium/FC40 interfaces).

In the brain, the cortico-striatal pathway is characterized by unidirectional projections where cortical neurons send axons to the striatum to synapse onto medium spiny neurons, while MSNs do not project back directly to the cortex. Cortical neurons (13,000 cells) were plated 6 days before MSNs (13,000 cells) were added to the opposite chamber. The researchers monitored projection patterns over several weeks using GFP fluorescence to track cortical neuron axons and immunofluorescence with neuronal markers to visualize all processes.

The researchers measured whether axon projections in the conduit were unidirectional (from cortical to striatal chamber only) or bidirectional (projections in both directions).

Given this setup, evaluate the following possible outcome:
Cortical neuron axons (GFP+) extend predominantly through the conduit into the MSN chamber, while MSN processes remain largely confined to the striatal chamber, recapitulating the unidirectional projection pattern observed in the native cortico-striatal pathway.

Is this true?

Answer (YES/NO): YES